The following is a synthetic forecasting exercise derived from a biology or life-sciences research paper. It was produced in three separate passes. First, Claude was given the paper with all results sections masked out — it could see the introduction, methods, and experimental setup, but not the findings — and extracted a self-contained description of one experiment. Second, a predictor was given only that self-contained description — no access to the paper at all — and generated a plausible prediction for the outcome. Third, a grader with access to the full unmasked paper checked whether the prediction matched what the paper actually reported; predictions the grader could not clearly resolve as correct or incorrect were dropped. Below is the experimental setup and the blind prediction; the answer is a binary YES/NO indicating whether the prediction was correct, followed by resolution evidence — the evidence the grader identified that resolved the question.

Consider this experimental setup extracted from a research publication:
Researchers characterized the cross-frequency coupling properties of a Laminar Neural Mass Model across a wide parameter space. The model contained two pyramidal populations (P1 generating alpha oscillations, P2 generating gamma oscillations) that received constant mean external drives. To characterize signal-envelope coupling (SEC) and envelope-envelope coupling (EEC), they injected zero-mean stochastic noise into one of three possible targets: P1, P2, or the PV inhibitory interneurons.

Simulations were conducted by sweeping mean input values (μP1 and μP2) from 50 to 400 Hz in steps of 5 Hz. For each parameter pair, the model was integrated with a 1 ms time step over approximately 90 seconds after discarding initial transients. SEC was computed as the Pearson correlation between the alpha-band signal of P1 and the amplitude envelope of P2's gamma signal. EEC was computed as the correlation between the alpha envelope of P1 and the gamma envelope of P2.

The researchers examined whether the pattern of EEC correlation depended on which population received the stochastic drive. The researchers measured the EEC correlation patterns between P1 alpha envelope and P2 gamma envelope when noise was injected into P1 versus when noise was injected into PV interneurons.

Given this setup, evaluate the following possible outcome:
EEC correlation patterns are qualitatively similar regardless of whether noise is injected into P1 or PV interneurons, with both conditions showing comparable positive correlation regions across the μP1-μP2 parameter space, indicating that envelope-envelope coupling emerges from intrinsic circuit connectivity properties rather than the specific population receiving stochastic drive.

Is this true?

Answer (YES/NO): NO